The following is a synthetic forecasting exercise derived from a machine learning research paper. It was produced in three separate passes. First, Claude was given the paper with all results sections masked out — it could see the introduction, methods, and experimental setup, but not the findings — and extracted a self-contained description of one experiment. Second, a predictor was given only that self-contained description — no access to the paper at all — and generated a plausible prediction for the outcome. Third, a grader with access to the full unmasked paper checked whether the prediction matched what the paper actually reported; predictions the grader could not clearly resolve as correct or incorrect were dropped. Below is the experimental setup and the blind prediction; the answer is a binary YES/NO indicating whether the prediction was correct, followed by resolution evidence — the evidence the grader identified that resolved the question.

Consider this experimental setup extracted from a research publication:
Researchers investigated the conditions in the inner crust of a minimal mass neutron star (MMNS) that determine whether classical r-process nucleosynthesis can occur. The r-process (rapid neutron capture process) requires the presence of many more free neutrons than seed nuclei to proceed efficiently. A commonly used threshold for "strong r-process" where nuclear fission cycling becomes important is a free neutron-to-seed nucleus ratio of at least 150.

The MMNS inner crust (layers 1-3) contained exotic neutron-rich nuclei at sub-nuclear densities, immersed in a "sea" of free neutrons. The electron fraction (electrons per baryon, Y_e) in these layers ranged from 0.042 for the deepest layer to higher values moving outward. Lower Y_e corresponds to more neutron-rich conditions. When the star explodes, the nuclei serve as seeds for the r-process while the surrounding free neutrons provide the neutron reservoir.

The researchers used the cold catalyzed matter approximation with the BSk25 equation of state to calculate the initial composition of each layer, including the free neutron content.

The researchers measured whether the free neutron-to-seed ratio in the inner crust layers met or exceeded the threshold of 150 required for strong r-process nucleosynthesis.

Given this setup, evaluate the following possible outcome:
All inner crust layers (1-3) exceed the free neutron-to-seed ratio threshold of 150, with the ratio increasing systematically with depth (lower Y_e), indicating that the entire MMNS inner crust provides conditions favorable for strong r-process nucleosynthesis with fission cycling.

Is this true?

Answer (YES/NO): NO